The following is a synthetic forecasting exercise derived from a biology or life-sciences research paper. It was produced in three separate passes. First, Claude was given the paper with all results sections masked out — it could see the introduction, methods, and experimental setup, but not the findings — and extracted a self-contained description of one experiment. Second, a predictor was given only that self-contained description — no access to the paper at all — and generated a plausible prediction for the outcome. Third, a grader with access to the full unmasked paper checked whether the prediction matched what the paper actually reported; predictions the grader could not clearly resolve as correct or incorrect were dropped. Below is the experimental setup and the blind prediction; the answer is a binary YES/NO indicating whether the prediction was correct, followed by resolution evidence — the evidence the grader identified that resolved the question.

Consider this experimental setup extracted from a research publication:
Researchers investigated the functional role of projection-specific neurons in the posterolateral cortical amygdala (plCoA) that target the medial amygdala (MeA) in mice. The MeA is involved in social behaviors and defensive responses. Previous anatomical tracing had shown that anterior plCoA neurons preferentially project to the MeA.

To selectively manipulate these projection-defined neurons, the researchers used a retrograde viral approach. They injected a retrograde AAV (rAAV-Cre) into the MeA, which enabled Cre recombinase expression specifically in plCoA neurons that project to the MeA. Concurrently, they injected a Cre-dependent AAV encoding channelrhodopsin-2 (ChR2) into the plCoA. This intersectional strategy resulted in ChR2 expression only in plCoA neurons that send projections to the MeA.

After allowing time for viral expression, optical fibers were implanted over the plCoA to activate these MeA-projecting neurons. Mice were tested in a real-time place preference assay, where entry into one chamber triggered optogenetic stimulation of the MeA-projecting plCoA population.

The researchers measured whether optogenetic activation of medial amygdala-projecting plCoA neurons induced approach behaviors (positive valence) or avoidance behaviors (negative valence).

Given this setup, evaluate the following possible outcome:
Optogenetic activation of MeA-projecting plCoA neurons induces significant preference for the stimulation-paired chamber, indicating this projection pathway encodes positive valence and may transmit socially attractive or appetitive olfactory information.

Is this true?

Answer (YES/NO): NO